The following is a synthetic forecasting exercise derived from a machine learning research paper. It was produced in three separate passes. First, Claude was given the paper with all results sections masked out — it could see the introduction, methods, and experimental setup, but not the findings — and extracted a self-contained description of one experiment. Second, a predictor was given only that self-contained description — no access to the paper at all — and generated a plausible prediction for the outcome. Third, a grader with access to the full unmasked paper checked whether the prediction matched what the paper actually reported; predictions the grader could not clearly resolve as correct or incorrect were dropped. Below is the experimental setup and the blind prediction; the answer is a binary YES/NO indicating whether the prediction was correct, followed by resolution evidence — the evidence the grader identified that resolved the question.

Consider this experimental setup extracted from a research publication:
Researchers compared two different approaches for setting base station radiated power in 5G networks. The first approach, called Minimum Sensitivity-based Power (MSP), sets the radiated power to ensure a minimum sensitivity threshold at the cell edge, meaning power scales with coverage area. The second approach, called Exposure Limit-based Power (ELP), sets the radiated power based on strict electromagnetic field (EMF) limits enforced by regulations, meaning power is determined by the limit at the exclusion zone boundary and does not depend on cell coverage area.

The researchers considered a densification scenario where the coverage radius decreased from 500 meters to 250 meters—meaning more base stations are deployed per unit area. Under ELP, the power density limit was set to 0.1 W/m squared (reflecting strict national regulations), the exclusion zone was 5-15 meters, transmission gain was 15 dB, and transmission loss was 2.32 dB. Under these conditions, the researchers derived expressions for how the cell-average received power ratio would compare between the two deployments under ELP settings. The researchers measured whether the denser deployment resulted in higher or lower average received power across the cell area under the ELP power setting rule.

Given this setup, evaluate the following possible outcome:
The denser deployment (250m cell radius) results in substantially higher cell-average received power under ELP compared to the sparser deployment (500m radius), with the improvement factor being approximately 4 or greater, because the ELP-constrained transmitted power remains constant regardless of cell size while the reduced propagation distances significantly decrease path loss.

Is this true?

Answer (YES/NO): NO